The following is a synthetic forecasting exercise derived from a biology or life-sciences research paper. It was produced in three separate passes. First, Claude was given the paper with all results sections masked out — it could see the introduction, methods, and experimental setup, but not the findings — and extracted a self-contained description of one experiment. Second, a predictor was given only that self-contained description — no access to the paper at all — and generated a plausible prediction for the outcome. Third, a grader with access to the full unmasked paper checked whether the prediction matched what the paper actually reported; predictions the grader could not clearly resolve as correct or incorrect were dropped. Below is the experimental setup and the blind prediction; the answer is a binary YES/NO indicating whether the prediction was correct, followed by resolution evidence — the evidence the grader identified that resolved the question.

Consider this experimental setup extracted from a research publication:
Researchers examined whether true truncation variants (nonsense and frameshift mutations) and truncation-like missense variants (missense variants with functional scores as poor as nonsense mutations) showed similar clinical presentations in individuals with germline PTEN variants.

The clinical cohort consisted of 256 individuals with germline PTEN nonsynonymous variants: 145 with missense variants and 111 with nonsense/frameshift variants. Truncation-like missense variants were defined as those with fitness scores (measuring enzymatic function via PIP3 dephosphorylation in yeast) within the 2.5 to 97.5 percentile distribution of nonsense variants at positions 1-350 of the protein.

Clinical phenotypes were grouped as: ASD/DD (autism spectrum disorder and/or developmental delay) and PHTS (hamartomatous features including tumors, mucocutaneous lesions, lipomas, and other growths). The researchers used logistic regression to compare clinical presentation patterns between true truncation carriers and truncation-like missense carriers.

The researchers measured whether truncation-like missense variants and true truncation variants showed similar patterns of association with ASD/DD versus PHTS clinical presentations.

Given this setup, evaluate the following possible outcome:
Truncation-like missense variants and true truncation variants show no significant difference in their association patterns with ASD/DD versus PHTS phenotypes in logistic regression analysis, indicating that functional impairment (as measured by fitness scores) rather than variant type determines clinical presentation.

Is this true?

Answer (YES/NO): NO